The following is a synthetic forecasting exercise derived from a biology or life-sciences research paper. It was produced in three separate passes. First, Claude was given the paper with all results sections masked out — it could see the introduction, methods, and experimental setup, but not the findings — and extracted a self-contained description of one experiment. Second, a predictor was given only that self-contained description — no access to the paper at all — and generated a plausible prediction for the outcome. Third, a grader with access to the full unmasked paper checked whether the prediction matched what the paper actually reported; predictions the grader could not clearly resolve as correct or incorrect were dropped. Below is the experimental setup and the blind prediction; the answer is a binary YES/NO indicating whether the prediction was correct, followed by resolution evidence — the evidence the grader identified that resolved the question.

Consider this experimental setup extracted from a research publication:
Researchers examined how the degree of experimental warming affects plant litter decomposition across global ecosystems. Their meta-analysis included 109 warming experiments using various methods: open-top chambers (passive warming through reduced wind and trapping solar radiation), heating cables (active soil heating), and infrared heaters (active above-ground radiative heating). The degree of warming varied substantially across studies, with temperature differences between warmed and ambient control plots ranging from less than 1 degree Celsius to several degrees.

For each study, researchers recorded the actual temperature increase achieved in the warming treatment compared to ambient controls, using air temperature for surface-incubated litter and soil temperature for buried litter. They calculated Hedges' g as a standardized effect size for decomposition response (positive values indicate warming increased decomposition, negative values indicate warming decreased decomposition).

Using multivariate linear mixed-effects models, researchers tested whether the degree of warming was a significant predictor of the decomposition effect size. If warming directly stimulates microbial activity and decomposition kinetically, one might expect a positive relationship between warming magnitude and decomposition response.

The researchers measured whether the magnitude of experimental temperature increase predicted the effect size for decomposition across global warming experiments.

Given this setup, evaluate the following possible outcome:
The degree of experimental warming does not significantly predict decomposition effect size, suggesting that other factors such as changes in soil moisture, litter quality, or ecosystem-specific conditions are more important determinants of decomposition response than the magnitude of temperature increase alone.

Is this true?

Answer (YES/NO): NO